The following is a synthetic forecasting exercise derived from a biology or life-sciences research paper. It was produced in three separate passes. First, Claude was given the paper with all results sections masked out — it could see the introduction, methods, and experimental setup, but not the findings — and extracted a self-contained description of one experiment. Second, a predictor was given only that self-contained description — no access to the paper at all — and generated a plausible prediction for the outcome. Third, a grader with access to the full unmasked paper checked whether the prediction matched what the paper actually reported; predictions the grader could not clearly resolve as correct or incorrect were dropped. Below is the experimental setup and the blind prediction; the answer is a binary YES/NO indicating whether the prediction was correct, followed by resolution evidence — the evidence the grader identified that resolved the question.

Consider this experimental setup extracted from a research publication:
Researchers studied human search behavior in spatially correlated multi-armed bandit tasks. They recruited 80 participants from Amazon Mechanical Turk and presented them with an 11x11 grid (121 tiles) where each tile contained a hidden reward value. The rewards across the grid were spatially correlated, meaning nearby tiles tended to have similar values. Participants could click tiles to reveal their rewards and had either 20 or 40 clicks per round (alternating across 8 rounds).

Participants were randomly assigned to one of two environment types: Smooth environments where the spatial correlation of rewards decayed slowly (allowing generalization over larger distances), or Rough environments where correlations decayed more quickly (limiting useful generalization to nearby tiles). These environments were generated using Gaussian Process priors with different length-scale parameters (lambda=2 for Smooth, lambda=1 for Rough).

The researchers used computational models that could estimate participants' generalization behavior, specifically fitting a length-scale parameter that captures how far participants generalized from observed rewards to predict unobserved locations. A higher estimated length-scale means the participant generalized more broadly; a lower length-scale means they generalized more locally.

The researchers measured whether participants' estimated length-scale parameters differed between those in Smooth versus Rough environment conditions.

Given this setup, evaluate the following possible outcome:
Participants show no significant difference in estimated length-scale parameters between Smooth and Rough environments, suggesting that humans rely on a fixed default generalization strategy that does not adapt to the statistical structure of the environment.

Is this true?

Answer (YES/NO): YES